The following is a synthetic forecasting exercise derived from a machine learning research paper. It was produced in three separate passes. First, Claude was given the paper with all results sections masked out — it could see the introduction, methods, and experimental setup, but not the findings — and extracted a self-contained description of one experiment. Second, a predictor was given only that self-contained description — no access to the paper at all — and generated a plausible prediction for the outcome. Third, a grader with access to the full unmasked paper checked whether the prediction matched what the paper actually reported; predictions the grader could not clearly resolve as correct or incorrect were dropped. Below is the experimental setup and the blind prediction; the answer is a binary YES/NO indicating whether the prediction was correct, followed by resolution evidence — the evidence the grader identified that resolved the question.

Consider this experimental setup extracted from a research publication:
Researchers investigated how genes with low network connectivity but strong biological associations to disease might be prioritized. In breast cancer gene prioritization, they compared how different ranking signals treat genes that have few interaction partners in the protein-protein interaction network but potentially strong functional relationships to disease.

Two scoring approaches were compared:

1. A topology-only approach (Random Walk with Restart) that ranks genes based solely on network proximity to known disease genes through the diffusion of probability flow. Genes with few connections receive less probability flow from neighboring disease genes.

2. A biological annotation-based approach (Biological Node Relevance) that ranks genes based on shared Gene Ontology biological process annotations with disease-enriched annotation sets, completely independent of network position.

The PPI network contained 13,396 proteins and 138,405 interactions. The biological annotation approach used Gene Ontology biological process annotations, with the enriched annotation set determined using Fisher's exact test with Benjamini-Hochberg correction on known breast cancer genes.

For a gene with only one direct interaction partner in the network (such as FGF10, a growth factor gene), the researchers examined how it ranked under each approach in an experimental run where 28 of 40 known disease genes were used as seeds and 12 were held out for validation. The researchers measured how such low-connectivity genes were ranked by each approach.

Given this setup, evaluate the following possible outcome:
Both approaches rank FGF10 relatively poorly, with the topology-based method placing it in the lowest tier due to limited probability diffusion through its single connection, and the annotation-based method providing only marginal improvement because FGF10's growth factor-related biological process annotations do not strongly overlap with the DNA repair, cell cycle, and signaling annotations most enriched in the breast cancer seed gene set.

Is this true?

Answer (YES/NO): NO